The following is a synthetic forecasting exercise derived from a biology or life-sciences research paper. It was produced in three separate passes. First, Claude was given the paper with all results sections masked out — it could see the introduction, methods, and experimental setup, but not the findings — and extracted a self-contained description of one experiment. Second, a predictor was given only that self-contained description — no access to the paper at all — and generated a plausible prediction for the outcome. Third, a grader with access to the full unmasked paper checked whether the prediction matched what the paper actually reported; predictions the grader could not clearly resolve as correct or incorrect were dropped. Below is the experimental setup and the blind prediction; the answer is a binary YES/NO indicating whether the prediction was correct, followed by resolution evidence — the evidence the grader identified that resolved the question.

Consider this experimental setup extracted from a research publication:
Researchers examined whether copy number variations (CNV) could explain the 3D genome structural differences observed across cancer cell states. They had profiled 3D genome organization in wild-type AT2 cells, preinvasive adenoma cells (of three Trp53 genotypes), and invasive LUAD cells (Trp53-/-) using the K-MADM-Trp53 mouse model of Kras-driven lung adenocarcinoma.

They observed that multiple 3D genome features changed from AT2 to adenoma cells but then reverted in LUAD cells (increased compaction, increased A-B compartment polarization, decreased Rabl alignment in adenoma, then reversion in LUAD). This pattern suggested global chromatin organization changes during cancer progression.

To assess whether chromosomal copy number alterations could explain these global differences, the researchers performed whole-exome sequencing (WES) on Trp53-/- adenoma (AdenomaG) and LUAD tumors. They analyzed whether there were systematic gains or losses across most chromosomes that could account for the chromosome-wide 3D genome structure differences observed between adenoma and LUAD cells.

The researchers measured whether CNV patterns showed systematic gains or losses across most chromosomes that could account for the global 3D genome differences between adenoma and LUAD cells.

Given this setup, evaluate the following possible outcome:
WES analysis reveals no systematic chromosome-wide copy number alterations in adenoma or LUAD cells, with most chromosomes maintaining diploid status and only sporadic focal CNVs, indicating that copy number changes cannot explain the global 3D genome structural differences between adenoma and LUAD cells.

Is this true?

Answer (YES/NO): NO